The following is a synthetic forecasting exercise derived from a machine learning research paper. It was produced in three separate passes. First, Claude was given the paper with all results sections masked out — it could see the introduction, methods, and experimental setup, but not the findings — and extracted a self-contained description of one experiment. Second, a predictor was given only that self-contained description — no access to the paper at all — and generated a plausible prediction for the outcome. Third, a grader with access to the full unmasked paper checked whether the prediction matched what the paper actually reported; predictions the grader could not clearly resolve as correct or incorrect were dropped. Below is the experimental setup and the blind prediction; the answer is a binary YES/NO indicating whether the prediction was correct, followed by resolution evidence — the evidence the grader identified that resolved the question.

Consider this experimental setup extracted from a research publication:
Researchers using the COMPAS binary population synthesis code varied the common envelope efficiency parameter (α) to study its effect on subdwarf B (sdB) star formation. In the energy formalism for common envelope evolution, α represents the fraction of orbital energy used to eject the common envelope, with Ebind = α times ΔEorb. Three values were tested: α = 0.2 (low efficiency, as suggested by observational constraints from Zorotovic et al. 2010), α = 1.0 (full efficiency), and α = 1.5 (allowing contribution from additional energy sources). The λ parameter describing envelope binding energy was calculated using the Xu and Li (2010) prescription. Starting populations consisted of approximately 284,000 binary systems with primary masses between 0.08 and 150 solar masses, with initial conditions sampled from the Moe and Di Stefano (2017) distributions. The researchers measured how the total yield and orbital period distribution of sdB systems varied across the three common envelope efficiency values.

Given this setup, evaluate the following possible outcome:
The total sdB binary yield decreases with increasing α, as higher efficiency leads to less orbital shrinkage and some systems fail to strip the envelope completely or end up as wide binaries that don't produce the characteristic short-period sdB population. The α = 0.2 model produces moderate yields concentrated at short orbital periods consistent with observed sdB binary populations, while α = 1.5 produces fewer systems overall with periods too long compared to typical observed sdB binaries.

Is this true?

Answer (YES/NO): NO